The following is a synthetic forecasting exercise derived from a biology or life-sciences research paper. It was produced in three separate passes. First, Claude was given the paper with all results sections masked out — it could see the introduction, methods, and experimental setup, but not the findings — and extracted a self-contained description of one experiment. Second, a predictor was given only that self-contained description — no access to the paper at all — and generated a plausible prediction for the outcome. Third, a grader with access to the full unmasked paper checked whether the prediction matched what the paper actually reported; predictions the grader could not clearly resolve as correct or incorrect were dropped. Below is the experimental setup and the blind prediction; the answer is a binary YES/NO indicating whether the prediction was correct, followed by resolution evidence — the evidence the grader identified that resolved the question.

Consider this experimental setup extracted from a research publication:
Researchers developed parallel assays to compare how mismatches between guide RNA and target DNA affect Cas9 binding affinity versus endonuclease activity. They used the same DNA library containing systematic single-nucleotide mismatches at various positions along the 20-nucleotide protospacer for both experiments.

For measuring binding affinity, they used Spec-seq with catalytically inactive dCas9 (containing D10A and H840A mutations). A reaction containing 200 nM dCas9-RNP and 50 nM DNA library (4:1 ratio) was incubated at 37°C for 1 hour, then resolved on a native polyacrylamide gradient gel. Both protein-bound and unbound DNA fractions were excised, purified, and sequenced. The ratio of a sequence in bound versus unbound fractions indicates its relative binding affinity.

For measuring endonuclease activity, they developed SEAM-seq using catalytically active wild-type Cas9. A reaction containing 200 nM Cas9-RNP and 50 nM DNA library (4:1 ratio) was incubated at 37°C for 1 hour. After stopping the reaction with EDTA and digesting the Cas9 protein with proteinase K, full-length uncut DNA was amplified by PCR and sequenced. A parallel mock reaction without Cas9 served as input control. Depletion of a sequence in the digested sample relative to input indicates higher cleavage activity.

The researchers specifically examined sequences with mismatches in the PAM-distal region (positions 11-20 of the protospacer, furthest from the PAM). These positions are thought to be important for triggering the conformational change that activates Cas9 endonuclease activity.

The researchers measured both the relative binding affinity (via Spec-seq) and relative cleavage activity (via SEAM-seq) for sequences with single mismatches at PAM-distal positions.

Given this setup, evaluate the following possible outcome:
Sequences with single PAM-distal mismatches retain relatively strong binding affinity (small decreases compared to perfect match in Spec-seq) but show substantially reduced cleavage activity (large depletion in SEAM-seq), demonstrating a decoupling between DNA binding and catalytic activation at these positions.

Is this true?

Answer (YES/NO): YES